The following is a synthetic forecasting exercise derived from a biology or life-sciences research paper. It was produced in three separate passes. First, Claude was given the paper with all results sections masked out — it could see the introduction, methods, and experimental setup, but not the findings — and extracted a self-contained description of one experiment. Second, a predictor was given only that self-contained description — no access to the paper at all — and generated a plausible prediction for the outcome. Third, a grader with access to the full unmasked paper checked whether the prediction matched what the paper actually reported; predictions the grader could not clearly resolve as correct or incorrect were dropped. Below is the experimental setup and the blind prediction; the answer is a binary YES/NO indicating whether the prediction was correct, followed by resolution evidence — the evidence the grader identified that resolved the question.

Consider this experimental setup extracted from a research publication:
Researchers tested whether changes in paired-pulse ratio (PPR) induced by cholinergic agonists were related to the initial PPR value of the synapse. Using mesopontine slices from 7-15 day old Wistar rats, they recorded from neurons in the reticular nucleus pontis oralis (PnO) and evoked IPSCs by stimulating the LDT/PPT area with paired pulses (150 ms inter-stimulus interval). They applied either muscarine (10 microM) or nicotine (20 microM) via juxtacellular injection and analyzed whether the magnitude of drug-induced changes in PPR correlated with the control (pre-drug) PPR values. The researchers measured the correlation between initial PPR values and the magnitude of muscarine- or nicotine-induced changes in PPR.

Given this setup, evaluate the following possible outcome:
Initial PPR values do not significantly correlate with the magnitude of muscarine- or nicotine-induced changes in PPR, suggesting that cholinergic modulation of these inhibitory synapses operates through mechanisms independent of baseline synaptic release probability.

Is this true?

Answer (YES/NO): YES